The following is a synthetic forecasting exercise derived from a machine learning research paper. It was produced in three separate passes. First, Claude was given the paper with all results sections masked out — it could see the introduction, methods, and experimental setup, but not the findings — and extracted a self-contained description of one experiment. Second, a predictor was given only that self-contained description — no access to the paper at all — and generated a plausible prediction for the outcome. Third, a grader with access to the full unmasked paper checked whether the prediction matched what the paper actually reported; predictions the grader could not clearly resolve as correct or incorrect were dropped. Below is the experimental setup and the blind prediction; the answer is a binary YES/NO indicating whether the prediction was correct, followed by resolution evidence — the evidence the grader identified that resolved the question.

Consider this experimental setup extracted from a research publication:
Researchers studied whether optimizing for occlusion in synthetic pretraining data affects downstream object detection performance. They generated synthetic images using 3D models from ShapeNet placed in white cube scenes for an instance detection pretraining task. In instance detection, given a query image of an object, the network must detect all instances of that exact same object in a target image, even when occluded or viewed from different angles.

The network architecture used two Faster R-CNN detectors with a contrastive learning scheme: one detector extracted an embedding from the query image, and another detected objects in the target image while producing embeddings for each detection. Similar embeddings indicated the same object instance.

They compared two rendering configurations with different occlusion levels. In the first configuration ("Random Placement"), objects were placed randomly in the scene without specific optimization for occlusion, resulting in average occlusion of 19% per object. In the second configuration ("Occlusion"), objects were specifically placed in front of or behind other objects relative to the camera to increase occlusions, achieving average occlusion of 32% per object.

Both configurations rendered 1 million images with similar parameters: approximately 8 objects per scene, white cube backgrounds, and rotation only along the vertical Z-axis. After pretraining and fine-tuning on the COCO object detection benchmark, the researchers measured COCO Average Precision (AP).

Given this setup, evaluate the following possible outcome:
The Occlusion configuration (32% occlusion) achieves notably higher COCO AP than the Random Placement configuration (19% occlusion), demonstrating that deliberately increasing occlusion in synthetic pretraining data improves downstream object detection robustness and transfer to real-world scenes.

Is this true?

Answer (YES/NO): NO